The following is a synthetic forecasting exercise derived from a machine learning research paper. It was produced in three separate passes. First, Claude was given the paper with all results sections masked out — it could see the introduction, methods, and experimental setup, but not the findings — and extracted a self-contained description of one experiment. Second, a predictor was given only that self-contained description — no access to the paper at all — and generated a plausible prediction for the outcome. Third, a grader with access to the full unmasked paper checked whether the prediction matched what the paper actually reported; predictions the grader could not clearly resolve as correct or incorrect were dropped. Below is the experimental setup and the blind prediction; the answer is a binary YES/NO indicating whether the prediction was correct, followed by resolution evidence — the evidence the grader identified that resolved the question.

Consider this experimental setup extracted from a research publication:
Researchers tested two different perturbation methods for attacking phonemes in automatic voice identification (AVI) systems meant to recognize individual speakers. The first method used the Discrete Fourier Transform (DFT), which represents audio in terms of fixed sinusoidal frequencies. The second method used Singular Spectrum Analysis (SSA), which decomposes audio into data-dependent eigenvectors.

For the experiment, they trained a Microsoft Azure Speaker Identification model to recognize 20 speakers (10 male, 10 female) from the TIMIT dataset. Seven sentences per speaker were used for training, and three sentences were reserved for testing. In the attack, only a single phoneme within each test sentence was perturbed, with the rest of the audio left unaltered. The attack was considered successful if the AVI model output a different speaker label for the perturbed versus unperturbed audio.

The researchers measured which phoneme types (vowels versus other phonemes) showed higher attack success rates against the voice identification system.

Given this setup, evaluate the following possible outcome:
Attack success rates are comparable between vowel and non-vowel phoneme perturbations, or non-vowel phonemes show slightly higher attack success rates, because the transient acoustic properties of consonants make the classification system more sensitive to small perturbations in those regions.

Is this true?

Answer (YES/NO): NO